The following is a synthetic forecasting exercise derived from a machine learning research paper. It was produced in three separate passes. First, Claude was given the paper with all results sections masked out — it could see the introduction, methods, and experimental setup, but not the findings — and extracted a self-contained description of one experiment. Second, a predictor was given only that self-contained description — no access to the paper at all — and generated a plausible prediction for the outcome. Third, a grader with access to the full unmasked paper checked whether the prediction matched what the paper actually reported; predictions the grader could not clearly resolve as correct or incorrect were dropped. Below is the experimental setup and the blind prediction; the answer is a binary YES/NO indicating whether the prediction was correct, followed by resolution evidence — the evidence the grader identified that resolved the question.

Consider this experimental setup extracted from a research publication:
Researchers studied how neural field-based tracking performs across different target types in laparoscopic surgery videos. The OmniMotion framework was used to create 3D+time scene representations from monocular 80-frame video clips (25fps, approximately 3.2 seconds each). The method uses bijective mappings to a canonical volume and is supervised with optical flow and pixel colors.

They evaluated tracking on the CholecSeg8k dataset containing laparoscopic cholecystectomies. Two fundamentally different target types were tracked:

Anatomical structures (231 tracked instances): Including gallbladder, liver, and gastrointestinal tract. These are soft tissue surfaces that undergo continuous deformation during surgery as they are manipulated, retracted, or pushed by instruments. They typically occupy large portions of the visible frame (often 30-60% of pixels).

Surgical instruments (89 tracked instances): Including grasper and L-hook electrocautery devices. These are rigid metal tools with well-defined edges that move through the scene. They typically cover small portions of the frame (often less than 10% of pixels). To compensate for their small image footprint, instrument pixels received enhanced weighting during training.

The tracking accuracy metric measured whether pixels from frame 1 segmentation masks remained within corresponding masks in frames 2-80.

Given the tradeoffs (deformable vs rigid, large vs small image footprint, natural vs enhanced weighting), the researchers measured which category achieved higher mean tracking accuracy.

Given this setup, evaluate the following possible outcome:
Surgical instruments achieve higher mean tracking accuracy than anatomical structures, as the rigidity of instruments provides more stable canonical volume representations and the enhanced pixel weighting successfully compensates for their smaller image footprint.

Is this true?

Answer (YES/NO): NO